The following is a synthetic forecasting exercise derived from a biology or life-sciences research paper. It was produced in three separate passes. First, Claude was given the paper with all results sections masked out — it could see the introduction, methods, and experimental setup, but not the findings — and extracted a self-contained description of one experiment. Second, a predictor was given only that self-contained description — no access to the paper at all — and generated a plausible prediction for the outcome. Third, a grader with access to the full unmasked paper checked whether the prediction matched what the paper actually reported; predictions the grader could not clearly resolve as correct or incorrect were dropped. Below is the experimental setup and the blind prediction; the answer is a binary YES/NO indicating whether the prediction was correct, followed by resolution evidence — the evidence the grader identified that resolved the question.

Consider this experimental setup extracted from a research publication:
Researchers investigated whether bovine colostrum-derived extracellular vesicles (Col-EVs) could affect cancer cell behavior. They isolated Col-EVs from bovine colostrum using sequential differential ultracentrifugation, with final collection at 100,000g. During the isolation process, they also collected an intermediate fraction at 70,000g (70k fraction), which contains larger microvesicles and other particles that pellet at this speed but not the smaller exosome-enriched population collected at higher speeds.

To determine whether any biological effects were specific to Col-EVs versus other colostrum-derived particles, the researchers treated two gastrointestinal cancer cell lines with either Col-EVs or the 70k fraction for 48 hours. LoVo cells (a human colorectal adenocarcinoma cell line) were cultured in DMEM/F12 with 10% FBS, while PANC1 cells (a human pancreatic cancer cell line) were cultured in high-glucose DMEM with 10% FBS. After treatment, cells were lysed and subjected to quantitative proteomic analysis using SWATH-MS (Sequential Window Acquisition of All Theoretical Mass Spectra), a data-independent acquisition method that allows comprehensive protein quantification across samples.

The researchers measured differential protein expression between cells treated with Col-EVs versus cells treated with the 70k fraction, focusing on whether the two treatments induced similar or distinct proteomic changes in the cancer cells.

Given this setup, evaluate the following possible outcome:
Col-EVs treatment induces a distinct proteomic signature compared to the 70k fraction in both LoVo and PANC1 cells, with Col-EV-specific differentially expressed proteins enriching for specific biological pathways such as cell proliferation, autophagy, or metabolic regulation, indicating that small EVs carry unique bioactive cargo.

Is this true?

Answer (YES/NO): YES